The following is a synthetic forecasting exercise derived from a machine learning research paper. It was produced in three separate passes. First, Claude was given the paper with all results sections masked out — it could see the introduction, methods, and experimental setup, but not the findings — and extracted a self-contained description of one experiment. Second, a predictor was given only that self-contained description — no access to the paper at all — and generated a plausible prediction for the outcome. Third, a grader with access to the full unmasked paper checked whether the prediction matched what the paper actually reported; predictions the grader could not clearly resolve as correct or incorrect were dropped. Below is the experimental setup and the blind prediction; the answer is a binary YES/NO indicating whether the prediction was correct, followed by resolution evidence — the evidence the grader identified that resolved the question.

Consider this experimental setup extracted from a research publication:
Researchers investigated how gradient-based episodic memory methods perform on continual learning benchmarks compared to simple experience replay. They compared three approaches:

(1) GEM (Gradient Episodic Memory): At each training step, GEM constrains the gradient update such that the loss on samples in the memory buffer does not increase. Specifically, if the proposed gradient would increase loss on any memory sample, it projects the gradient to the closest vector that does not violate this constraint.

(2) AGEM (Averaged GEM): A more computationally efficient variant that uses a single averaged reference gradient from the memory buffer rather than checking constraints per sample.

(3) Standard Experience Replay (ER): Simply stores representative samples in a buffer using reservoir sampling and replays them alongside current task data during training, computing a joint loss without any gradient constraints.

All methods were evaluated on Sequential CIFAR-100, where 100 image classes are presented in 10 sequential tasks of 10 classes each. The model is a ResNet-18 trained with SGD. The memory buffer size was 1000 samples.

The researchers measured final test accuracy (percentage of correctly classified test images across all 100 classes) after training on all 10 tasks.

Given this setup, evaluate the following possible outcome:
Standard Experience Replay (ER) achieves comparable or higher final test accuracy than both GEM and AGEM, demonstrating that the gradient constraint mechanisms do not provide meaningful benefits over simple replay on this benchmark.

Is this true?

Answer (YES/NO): YES